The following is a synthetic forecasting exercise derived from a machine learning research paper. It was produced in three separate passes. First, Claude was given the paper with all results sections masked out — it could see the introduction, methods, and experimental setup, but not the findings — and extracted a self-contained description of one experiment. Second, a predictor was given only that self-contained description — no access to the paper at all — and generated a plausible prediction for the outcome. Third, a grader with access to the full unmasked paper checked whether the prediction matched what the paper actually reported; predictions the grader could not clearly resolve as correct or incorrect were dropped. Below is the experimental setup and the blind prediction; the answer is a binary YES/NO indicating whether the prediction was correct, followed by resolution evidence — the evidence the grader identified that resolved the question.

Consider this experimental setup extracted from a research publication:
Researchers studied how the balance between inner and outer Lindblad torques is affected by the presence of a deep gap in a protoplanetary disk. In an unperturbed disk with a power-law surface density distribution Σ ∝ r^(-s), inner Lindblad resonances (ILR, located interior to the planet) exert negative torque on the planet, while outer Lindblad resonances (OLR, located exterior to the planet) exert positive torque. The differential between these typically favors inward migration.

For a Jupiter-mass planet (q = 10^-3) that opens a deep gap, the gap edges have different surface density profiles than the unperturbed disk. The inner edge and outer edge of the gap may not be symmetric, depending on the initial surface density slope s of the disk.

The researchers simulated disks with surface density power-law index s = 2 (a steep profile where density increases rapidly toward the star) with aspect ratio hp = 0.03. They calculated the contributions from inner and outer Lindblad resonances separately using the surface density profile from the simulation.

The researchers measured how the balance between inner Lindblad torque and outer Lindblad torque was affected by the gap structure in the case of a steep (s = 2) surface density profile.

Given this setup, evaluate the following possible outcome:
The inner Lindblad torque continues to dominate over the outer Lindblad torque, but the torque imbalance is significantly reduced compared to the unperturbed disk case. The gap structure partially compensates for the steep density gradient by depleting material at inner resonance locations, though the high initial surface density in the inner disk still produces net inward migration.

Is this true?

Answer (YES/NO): NO